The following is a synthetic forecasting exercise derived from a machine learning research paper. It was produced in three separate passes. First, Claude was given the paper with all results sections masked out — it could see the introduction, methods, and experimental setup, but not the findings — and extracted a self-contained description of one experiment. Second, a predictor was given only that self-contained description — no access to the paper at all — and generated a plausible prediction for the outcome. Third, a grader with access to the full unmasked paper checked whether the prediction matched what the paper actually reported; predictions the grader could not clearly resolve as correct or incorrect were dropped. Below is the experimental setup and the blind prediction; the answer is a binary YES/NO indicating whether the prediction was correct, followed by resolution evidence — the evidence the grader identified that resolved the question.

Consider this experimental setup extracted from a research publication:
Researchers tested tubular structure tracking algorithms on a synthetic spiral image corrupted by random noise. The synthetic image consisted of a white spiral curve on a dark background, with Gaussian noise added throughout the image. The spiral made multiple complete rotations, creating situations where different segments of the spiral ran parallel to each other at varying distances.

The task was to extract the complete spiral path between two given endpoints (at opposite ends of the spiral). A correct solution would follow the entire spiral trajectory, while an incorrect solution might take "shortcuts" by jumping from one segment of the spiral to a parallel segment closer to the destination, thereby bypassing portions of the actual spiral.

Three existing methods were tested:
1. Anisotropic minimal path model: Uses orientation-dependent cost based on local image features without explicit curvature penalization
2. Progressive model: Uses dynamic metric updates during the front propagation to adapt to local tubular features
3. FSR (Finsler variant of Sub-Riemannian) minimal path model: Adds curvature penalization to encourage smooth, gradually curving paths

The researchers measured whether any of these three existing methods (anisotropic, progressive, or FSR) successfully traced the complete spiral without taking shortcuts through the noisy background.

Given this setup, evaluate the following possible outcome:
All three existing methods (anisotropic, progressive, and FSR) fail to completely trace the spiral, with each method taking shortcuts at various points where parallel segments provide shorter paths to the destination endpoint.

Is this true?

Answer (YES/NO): YES